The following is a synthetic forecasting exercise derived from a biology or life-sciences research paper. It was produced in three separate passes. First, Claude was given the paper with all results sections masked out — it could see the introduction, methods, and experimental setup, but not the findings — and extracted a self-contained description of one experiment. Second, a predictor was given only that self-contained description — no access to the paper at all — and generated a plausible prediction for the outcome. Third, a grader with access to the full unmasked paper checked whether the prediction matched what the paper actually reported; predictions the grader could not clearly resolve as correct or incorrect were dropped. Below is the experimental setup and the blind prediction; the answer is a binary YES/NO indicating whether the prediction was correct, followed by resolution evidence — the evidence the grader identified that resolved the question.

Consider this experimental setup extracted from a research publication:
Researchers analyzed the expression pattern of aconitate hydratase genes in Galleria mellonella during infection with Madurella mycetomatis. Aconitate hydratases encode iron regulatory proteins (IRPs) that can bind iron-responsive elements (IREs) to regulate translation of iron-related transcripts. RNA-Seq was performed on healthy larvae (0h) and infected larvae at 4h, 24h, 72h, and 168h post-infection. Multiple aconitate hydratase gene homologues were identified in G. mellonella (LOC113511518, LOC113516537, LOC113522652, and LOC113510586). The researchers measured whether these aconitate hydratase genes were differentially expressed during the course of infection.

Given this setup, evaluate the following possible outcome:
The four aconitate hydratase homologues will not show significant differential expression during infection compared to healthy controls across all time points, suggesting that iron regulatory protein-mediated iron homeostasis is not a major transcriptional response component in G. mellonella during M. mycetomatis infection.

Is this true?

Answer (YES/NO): NO